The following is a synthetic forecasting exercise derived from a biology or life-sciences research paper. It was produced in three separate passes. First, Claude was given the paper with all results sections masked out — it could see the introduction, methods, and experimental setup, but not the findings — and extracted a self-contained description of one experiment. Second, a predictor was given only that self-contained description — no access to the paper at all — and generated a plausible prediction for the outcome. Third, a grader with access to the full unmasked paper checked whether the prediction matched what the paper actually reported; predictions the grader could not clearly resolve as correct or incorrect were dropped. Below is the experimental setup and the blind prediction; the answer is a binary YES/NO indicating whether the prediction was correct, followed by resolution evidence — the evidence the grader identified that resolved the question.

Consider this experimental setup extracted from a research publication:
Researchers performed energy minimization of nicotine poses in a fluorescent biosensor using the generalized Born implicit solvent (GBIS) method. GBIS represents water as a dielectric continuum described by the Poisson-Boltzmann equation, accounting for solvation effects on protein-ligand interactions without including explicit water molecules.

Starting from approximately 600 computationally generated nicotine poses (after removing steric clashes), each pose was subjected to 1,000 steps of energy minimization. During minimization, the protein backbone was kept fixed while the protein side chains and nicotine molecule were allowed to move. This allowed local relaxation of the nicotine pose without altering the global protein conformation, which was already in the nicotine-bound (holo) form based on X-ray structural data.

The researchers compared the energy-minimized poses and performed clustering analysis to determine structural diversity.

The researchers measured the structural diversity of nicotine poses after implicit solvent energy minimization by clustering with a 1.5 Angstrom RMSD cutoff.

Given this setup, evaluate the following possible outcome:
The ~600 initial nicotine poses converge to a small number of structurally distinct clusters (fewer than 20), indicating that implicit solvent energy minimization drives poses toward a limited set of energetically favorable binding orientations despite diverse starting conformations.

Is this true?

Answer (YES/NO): YES